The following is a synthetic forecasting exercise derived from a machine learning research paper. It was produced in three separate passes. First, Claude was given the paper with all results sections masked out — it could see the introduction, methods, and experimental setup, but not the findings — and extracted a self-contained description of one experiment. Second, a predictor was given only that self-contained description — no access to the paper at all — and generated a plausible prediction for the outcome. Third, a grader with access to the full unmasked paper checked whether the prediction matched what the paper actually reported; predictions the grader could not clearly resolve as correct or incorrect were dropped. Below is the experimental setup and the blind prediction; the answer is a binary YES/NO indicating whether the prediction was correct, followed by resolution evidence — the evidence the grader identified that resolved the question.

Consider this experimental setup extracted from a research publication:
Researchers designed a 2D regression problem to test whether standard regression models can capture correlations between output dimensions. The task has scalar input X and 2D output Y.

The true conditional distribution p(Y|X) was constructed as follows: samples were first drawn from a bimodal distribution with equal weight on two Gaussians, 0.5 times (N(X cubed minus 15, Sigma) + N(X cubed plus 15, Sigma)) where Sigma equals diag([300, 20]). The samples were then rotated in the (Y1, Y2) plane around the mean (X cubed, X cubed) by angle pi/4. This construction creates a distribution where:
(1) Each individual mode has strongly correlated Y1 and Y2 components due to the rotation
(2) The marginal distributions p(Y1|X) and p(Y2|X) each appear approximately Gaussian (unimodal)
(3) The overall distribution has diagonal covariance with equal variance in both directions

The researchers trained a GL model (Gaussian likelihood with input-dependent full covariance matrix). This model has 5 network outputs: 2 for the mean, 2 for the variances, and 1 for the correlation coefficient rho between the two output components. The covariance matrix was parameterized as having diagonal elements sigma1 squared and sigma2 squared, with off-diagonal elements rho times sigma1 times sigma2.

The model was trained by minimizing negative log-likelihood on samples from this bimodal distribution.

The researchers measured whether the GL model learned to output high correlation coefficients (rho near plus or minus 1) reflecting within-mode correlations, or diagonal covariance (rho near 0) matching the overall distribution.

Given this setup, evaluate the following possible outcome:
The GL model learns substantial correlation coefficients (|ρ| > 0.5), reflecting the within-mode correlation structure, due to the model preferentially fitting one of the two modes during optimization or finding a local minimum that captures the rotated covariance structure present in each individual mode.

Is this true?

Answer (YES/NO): NO